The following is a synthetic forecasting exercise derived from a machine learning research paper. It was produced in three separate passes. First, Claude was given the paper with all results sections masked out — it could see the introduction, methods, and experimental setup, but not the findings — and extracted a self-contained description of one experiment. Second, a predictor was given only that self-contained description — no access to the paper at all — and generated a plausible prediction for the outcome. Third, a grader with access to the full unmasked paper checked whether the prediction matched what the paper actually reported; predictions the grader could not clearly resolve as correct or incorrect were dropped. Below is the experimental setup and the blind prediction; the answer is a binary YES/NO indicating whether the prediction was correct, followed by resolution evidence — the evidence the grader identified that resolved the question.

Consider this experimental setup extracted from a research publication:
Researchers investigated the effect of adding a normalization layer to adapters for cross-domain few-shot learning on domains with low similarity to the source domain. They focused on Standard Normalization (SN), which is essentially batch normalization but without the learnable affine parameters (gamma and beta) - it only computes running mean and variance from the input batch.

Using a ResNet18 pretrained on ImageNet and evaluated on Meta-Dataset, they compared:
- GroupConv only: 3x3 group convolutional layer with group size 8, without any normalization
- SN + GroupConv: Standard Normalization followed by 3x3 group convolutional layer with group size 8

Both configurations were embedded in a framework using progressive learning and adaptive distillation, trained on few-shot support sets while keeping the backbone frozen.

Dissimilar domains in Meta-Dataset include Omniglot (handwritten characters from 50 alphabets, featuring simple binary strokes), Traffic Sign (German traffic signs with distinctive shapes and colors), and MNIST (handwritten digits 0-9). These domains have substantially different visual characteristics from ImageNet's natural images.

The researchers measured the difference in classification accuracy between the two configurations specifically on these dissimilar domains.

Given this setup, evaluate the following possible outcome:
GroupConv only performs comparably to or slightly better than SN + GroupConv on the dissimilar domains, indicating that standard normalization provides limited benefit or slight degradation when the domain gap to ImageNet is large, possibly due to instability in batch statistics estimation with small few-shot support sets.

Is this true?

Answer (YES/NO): NO